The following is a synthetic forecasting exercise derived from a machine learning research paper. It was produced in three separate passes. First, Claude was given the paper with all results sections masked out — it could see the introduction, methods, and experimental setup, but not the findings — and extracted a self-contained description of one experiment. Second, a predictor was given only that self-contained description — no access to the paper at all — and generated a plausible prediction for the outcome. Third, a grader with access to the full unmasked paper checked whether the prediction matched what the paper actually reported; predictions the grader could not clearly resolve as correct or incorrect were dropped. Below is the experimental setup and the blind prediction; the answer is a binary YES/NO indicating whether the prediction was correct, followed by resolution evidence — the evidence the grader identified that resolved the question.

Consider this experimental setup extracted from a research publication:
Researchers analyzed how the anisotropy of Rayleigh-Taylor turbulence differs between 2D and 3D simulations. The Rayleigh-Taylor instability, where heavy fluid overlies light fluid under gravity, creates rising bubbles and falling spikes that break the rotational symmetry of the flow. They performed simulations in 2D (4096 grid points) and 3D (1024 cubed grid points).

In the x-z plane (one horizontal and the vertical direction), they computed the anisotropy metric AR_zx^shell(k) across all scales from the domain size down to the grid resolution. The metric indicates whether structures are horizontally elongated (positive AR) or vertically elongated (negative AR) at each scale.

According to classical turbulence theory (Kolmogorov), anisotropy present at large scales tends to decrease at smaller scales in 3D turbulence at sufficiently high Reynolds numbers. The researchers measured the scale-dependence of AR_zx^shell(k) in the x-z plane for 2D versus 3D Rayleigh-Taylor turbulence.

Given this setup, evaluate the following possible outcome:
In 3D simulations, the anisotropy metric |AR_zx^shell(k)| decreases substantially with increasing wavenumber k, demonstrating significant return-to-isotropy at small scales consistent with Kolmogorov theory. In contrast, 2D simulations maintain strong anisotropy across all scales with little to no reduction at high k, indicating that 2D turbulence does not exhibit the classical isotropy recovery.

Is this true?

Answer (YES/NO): NO